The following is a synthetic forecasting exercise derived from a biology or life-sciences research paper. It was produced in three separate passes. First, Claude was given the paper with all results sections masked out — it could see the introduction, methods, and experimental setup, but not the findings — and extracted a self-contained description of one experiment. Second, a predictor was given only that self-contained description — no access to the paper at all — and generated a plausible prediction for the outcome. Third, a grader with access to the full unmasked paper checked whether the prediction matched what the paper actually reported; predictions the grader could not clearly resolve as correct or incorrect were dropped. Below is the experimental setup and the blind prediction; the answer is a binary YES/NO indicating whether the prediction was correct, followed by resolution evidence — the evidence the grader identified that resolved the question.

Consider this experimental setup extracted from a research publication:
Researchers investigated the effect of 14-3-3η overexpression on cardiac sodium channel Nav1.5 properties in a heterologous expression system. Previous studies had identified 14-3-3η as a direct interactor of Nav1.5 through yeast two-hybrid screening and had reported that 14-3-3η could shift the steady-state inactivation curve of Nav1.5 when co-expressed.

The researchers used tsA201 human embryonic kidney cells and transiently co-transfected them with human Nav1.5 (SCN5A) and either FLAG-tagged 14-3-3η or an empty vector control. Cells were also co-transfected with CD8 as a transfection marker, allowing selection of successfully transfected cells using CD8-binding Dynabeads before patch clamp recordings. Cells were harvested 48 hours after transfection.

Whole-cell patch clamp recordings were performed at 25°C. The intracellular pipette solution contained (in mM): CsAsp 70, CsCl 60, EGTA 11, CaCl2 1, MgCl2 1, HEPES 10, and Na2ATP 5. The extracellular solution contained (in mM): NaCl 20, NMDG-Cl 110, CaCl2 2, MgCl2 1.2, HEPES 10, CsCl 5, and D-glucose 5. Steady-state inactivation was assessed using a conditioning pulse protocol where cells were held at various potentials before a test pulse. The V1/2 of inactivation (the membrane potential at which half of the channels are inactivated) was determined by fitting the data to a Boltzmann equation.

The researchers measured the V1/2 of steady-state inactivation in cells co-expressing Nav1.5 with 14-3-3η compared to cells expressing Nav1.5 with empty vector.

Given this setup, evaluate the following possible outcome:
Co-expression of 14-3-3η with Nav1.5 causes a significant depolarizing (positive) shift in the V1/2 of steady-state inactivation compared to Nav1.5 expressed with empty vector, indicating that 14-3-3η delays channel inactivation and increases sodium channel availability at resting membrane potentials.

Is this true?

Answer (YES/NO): NO